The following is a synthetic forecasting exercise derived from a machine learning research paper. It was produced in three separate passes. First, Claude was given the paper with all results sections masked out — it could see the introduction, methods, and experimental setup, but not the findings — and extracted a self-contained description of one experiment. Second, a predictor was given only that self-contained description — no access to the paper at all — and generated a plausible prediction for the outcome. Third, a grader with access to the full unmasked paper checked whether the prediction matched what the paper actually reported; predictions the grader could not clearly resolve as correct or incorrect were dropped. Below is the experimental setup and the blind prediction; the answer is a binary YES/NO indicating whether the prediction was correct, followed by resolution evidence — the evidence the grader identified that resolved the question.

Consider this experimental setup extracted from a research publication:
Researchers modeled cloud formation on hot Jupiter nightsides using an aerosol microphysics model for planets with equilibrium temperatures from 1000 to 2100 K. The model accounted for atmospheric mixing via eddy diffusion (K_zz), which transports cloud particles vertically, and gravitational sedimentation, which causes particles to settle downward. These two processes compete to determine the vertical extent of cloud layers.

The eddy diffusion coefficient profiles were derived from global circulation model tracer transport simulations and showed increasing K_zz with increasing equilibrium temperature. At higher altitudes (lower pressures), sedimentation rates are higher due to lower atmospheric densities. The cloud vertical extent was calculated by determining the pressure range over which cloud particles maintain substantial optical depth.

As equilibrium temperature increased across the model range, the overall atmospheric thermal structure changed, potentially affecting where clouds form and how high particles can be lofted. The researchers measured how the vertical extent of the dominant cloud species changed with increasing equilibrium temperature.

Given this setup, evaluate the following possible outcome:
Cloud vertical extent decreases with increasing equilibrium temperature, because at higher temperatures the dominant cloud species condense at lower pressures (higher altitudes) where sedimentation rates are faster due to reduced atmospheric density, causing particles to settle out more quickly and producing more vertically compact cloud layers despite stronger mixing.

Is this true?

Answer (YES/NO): NO